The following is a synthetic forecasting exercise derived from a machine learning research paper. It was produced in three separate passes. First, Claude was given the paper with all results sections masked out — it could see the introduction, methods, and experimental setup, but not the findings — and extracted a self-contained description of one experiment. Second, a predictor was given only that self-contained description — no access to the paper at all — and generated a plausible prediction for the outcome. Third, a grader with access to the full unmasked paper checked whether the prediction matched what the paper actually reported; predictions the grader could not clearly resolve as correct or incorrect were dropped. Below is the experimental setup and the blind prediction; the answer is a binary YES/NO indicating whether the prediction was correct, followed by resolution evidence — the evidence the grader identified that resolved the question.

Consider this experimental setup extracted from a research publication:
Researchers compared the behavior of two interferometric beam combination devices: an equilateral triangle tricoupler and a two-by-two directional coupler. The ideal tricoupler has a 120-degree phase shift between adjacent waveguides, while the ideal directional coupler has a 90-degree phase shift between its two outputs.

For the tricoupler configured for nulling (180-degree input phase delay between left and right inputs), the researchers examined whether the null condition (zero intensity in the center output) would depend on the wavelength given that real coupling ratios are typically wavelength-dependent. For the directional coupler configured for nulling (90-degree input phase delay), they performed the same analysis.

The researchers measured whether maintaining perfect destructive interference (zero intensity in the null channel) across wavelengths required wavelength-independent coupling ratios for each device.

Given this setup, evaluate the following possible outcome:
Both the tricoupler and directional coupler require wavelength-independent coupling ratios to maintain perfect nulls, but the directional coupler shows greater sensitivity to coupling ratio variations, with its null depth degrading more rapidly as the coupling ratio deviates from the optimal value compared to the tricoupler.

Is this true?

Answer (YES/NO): NO